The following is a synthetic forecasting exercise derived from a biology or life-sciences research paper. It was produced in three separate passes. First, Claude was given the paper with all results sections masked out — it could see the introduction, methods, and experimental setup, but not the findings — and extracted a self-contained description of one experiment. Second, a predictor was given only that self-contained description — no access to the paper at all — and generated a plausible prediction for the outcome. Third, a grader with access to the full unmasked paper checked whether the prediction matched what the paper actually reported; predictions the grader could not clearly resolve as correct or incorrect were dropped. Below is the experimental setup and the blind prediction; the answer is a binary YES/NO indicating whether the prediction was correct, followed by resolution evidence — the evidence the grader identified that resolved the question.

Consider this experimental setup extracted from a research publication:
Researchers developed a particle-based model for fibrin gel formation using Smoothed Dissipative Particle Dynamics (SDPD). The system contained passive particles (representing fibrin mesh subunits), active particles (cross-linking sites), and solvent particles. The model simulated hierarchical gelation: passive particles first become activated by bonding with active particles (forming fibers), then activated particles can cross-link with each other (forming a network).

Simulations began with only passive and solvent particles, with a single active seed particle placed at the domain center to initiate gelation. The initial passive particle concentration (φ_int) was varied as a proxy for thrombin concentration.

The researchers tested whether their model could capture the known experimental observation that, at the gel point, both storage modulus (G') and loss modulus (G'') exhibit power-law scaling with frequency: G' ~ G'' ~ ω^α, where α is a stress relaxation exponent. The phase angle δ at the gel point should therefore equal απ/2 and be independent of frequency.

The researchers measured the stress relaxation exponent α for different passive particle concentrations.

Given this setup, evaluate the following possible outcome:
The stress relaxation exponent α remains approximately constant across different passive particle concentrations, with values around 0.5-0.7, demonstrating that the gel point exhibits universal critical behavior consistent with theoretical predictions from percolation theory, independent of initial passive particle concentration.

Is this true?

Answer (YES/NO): NO